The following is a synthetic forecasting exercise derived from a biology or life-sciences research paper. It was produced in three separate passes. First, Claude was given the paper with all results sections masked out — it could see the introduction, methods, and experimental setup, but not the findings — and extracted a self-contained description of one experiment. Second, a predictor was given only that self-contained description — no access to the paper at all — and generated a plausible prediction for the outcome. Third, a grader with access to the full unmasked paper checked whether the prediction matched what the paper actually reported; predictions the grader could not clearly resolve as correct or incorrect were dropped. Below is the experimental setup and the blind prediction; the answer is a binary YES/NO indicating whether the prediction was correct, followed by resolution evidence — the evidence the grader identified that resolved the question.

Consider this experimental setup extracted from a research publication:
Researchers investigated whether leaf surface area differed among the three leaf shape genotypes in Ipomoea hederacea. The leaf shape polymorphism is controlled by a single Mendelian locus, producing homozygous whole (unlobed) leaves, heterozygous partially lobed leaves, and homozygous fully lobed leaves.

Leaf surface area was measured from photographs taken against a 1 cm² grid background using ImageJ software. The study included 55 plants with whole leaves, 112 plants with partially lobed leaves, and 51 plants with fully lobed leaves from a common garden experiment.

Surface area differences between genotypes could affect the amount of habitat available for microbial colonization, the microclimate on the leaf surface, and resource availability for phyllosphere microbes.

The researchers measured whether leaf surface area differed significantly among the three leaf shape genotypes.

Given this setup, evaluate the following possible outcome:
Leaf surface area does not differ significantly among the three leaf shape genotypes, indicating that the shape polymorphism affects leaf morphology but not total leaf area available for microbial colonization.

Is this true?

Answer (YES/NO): YES